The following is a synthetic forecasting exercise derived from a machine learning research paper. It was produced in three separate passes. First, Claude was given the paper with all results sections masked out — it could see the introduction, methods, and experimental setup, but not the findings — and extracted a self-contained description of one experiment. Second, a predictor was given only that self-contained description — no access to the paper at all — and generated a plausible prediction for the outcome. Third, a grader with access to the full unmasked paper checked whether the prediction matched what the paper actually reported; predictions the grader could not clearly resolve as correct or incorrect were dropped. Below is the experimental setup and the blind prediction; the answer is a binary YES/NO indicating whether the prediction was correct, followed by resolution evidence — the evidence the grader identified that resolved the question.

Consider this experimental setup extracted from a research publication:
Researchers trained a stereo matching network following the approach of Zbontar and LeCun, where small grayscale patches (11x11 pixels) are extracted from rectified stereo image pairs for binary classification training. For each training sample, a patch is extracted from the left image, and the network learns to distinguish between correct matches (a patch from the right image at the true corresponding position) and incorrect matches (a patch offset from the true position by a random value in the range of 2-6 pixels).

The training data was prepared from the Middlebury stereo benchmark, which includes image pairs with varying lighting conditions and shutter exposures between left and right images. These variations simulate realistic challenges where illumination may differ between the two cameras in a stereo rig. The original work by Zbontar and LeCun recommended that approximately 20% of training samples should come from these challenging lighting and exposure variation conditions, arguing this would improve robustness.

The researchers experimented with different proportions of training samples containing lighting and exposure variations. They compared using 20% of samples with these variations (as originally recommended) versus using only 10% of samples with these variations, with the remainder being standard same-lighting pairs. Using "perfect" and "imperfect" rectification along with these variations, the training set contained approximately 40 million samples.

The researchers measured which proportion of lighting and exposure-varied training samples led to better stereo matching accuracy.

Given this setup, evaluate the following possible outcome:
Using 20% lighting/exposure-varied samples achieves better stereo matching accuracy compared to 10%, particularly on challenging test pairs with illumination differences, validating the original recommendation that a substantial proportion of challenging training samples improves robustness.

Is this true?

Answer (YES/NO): NO